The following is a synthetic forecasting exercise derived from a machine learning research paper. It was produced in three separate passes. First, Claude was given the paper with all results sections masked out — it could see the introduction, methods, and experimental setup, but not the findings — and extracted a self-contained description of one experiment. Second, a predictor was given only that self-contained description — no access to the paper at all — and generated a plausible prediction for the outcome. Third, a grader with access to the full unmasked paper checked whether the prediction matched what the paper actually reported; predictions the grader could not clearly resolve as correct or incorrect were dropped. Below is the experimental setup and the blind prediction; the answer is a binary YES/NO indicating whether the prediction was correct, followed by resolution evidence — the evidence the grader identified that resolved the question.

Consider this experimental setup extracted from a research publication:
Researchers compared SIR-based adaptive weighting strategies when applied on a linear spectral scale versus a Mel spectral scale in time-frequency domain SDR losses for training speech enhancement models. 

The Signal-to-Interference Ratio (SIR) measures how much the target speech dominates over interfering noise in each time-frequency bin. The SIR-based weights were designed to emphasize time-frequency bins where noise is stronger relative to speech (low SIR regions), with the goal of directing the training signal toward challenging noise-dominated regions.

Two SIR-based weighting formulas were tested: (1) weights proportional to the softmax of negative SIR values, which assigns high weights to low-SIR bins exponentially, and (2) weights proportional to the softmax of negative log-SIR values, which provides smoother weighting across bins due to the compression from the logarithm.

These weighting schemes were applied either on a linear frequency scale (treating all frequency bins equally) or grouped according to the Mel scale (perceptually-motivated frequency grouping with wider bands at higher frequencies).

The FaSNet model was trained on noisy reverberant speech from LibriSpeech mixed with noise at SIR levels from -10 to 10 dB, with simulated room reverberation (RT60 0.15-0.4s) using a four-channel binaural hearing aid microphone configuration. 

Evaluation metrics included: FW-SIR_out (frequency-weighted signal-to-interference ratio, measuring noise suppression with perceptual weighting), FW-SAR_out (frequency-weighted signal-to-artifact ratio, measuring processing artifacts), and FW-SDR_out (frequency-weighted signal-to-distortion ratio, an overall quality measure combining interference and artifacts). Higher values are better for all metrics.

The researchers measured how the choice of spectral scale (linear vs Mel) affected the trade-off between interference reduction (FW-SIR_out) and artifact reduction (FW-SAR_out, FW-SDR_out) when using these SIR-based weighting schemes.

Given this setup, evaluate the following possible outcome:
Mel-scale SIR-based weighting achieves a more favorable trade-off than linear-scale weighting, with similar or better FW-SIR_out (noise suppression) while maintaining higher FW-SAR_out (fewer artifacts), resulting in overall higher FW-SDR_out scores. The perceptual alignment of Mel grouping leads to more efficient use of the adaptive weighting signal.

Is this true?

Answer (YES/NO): NO